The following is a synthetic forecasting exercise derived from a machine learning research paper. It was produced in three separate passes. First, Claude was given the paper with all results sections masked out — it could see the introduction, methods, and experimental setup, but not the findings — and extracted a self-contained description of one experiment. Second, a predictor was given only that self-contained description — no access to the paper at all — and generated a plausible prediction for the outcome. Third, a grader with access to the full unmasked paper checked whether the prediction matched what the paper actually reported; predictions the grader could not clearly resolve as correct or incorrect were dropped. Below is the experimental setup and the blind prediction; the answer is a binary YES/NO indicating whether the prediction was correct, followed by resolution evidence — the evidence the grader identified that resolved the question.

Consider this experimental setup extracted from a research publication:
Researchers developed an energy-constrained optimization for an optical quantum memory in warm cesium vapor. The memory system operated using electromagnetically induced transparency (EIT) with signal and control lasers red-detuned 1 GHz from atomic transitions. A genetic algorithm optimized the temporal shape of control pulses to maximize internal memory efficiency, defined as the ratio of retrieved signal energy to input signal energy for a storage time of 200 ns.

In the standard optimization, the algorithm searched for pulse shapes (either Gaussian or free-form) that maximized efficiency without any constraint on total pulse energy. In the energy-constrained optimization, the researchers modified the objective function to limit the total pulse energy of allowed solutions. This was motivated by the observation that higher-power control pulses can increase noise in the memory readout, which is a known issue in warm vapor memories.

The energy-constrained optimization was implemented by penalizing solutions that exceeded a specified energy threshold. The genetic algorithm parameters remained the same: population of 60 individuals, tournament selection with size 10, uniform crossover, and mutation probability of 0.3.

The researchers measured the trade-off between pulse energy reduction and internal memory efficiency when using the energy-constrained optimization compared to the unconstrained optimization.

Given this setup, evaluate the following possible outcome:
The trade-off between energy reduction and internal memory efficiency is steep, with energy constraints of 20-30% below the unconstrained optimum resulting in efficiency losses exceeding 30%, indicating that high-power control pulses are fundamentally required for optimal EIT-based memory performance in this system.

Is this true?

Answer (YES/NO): NO